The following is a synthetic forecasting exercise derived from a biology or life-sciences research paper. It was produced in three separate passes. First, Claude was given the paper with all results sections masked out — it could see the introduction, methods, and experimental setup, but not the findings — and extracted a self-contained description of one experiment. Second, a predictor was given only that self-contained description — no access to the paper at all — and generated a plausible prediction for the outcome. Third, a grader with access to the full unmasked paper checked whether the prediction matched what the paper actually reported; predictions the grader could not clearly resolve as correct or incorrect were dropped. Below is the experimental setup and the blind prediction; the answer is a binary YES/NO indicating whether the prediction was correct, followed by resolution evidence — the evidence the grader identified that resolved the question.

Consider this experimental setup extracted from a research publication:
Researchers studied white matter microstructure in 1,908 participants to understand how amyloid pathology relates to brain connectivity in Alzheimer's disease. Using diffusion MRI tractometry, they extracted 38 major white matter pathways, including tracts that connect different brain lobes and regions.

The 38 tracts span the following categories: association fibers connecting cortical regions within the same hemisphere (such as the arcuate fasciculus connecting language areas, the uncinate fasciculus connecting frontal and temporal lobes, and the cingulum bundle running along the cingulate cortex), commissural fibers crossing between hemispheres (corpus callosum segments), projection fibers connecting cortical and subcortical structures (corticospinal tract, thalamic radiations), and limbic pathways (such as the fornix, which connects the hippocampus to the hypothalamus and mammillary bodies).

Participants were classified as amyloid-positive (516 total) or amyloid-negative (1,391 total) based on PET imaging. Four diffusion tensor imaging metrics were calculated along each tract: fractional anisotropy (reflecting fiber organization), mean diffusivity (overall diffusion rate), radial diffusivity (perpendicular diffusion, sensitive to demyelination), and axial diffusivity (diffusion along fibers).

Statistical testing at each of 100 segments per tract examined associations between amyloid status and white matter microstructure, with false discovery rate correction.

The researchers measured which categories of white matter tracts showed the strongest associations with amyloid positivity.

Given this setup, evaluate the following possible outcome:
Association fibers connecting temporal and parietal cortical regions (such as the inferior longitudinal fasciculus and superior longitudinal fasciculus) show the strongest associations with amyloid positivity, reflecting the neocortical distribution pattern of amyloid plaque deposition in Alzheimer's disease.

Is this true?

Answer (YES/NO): NO